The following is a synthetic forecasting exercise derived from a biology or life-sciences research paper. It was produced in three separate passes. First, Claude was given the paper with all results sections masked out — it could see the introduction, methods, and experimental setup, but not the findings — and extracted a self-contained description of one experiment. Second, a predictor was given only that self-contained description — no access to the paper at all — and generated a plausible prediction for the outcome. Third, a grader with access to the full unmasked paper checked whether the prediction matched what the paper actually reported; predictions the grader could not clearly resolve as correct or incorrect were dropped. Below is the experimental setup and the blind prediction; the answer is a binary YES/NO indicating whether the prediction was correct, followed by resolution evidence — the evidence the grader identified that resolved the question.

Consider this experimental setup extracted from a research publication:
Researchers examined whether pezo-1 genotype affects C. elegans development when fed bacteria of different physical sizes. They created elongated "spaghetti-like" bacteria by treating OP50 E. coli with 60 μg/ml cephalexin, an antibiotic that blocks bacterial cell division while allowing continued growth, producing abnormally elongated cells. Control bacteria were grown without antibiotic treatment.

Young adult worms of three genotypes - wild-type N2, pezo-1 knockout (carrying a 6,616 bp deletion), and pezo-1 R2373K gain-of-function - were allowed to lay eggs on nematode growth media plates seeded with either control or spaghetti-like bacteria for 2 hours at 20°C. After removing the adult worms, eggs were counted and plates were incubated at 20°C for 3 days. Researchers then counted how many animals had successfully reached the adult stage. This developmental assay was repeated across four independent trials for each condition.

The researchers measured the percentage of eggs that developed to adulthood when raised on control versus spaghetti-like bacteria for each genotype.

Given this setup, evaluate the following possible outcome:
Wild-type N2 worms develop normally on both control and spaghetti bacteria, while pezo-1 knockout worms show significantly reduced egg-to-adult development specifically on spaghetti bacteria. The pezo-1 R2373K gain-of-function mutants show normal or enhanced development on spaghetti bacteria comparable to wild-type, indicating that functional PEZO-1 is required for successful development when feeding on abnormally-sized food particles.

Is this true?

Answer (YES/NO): NO